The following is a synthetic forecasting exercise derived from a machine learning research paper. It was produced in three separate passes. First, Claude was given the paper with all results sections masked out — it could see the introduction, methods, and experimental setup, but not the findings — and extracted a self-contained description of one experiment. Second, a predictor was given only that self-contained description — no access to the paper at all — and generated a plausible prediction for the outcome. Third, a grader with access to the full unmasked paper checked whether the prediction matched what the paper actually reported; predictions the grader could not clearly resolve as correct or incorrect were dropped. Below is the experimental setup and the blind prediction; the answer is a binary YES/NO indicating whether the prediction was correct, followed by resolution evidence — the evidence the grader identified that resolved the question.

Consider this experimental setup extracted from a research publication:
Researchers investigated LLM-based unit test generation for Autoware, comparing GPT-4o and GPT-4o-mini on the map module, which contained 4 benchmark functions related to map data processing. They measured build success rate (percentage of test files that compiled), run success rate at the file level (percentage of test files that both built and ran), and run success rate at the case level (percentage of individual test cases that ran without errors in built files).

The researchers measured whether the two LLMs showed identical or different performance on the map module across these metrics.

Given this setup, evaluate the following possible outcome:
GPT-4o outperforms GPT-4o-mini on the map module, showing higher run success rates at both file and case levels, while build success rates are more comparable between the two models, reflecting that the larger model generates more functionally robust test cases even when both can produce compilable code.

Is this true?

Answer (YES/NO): NO